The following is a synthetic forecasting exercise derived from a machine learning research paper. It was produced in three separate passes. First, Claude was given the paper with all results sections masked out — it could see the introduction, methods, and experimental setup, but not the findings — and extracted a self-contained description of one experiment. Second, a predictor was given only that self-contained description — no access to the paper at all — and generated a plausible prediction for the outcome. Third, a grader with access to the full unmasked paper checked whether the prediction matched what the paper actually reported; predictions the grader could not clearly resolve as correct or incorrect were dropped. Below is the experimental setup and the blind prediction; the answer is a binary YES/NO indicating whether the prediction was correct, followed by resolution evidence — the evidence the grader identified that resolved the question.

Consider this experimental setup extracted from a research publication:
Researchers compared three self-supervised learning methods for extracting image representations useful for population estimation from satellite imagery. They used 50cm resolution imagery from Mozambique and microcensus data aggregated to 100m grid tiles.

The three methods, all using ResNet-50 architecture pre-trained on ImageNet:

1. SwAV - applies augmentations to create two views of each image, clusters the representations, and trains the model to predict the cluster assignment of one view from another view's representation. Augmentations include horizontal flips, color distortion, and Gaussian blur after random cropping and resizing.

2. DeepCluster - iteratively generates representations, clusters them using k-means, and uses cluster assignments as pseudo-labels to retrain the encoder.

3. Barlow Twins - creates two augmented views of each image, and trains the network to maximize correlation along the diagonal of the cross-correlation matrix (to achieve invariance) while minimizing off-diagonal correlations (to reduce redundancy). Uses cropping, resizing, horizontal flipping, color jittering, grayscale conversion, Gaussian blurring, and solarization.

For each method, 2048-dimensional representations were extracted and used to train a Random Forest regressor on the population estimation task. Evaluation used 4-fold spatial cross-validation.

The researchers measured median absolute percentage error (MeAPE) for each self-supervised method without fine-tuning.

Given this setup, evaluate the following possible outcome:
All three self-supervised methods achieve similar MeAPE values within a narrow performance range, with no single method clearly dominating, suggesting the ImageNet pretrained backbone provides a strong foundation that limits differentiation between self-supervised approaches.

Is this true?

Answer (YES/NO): YES